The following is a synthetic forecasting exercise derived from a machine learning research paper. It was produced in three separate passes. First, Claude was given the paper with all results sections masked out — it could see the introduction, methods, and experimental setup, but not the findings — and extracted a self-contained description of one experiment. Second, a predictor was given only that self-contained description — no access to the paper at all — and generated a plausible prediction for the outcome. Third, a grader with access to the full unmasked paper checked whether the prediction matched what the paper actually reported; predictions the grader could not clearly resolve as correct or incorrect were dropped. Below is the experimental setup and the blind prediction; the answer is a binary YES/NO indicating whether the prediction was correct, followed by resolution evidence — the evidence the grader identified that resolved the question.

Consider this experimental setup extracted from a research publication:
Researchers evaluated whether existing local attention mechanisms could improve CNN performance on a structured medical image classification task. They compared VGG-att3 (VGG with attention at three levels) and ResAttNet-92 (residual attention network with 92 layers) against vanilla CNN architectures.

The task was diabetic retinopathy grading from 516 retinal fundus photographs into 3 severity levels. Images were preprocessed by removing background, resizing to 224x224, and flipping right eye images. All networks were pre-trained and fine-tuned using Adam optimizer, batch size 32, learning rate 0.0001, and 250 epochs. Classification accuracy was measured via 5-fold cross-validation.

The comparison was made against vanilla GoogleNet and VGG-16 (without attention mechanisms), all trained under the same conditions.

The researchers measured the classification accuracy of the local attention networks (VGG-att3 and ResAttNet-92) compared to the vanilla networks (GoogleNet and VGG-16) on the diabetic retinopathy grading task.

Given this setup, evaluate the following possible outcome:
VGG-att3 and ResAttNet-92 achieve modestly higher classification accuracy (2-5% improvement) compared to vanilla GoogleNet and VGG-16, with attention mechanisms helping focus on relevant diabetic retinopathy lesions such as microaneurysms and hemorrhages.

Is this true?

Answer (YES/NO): NO